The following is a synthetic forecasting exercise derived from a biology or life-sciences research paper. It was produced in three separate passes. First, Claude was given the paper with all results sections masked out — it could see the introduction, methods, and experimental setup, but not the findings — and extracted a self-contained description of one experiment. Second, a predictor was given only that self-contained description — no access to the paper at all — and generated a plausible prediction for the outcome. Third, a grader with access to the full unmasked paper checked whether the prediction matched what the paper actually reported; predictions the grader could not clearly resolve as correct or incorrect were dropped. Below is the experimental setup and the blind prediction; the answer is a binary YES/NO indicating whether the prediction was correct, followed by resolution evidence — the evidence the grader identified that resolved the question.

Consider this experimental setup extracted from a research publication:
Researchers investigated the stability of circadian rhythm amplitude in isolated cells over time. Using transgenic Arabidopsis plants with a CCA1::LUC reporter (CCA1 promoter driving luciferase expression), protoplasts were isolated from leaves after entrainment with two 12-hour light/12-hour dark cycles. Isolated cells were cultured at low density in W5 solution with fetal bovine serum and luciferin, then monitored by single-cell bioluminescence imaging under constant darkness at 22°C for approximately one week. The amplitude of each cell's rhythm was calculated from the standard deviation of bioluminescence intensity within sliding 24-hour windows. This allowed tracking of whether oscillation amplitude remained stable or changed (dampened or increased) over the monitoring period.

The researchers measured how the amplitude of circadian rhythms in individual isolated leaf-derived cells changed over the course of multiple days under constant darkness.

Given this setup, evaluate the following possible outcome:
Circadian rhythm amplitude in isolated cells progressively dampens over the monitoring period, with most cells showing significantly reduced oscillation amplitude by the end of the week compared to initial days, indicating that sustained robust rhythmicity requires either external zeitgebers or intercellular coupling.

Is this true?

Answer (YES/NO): YES